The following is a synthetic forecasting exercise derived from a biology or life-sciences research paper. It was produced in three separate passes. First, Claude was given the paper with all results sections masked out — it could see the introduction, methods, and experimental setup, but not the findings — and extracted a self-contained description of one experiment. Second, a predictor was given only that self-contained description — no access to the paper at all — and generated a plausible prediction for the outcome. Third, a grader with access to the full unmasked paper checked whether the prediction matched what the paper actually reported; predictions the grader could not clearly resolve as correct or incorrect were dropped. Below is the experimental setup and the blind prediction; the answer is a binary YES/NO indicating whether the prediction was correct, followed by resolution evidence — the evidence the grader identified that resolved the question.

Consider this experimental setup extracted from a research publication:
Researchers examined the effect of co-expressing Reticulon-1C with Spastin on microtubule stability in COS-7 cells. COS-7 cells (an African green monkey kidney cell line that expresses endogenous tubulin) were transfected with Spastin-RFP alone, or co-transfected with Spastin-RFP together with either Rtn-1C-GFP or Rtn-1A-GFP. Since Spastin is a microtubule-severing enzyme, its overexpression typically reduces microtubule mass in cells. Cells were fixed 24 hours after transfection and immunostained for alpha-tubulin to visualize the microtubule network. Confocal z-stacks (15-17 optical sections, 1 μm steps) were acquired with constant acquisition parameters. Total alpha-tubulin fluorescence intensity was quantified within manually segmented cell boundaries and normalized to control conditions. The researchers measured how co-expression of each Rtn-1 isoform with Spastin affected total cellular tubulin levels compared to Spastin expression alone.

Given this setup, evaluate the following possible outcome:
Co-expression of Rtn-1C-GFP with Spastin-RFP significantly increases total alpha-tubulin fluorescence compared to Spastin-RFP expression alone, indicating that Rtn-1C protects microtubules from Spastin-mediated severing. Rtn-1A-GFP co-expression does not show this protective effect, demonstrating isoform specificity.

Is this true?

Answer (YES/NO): YES